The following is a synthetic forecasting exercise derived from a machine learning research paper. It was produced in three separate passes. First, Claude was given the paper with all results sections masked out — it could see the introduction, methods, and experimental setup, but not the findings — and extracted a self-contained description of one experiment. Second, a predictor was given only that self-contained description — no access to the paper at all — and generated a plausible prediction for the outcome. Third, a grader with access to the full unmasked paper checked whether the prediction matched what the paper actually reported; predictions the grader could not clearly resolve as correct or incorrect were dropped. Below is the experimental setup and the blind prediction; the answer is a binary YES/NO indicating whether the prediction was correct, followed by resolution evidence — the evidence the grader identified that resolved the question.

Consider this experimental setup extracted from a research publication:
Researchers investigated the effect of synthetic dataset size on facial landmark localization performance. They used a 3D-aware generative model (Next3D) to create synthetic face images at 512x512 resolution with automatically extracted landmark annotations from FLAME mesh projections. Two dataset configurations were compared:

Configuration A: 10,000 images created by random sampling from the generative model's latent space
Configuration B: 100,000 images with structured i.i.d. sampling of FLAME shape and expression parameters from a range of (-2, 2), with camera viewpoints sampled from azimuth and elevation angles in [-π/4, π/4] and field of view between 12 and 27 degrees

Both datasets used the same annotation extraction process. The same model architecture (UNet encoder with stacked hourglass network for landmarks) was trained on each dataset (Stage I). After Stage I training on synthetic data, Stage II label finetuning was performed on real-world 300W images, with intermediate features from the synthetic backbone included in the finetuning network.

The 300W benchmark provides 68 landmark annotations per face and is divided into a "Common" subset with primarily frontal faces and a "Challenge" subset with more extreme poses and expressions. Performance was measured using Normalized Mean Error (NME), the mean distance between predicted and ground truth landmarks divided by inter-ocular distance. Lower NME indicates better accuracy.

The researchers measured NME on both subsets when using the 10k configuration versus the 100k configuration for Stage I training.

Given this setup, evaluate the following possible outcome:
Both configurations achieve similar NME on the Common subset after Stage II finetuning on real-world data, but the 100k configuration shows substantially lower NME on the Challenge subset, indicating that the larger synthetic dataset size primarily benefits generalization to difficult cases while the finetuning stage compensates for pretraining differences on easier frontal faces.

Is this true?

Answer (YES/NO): NO